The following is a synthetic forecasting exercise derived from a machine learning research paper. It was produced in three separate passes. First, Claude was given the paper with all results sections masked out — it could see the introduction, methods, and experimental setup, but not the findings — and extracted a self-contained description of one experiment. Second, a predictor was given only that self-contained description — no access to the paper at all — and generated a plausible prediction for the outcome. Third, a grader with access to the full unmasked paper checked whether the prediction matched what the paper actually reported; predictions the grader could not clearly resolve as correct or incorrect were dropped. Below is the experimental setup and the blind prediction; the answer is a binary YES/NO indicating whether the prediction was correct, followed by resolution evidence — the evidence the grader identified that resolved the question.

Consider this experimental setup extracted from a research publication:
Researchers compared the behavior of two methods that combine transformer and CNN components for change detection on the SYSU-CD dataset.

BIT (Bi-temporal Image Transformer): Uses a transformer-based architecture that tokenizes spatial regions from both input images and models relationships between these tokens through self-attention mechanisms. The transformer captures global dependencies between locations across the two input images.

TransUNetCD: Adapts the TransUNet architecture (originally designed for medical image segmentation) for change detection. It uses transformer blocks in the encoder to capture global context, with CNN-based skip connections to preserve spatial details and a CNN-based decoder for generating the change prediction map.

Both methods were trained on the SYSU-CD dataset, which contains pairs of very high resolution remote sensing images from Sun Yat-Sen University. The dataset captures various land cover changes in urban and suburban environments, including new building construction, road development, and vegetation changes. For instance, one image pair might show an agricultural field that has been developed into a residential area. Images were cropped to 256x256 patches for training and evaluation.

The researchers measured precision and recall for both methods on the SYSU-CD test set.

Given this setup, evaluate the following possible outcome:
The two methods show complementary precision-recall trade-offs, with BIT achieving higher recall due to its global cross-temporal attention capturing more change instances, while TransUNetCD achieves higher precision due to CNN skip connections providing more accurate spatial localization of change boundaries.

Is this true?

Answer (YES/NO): NO